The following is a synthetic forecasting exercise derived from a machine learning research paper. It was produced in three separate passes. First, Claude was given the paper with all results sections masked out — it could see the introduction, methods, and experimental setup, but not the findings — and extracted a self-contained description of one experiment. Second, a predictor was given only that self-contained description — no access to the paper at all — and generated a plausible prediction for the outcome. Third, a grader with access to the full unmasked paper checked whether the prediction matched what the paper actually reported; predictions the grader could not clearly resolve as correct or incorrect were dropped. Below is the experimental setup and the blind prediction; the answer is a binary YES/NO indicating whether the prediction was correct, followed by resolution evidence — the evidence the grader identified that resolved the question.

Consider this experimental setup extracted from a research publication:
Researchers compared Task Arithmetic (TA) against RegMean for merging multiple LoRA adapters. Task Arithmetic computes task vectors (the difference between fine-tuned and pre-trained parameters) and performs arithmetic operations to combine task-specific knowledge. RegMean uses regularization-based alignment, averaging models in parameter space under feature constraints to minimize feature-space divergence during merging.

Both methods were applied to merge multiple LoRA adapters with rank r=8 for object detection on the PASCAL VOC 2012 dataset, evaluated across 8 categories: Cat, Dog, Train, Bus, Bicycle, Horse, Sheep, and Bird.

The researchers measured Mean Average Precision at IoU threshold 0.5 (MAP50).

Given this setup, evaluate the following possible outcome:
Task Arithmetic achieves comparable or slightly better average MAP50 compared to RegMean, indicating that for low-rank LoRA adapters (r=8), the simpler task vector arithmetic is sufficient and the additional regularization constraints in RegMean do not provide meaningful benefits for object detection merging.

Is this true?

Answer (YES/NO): YES